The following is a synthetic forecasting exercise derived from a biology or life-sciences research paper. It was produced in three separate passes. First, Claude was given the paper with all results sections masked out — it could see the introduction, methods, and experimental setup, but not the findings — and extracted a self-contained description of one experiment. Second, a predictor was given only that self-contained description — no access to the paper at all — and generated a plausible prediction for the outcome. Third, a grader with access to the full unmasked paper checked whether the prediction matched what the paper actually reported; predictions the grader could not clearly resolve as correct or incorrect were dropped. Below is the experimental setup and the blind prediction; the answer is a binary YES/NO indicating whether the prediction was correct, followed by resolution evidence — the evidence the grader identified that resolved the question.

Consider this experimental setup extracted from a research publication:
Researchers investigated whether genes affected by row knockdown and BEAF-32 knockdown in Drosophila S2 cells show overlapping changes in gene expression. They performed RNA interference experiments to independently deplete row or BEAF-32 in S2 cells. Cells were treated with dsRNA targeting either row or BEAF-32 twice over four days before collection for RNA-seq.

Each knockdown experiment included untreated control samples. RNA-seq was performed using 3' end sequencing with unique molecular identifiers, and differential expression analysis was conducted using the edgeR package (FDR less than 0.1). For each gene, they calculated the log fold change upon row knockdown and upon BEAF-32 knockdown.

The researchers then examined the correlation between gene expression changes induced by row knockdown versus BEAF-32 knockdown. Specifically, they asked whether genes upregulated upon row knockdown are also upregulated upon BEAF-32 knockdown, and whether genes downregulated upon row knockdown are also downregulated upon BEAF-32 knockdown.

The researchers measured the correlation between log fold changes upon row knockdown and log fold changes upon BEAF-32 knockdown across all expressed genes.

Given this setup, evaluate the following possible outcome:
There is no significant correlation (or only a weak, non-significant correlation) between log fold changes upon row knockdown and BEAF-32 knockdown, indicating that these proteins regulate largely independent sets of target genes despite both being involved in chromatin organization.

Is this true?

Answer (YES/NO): NO